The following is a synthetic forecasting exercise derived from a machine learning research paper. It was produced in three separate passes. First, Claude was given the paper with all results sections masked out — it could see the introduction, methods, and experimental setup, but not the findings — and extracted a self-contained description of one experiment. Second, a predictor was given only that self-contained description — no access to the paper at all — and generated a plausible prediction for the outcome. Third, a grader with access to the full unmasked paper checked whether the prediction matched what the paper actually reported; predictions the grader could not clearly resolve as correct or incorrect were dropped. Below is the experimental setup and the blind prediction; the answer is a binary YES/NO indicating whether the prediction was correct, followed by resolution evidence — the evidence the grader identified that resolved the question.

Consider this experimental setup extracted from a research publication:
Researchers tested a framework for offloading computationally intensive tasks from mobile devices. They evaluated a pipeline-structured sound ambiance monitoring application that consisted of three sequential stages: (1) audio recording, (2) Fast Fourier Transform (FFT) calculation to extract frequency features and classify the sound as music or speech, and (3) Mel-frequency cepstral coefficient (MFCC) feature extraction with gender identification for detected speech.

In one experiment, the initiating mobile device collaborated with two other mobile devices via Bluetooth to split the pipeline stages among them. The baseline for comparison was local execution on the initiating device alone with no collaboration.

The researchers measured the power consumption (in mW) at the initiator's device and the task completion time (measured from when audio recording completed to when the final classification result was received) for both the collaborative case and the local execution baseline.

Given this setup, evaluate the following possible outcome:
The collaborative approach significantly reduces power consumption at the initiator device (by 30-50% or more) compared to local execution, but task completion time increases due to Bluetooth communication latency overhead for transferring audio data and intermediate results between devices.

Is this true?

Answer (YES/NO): YES